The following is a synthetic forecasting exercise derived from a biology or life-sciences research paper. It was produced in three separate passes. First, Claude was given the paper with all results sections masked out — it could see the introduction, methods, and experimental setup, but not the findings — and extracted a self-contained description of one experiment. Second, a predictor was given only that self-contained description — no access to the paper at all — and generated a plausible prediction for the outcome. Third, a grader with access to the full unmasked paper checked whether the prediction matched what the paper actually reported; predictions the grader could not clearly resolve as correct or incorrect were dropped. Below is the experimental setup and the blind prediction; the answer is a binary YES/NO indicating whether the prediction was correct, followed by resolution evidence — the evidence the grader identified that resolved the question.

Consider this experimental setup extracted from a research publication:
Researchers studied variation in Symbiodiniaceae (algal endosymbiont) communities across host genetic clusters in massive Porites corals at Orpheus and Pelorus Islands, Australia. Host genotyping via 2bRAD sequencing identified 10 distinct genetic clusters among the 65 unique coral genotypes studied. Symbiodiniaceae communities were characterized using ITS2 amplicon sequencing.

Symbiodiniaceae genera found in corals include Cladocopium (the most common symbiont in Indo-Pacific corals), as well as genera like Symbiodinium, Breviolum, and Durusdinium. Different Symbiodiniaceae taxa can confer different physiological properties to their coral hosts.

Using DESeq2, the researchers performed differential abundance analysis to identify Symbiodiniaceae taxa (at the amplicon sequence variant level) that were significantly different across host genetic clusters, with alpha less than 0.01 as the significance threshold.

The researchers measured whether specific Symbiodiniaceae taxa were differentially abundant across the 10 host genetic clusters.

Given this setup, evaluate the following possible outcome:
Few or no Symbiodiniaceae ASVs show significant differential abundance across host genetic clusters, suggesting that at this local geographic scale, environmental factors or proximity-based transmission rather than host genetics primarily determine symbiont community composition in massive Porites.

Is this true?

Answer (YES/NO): NO